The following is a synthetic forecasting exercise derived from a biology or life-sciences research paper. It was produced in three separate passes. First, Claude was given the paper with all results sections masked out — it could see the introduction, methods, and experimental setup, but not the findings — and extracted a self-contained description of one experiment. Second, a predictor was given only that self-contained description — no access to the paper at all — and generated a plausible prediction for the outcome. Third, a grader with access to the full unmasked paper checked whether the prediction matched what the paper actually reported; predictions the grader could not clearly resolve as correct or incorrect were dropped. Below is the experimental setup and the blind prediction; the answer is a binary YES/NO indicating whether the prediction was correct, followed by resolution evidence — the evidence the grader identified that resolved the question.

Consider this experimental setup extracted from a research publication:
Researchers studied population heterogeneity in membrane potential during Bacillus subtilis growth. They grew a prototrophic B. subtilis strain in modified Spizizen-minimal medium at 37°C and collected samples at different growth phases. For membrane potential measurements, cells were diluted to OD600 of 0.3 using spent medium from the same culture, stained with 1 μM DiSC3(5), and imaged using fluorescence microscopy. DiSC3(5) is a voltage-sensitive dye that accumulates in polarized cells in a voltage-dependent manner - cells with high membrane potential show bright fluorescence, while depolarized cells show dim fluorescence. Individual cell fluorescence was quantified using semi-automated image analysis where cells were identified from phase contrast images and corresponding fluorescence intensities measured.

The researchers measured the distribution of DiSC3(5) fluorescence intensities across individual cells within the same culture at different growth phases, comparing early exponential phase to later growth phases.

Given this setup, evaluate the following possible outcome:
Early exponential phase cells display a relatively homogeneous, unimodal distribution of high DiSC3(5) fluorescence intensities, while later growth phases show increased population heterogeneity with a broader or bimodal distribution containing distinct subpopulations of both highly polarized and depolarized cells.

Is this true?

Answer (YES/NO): YES